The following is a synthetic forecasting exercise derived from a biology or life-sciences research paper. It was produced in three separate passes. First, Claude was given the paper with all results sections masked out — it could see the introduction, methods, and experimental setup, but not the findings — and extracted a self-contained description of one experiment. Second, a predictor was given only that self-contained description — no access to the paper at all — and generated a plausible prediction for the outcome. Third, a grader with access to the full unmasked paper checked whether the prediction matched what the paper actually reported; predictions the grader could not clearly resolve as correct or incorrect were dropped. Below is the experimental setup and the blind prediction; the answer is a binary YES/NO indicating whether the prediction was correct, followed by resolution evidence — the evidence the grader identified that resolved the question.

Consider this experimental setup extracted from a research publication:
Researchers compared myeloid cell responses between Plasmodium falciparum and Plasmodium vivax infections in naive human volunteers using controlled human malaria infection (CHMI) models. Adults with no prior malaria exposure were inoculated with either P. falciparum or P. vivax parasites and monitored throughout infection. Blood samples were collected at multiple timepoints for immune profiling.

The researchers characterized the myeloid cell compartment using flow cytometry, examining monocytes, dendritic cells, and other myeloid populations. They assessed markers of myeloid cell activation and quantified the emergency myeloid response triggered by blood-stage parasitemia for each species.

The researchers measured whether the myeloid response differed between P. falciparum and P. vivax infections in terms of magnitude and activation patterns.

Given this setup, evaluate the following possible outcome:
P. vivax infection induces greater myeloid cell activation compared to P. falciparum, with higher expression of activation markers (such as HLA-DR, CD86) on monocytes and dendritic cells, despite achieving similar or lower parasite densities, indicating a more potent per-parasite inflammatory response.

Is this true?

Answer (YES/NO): NO